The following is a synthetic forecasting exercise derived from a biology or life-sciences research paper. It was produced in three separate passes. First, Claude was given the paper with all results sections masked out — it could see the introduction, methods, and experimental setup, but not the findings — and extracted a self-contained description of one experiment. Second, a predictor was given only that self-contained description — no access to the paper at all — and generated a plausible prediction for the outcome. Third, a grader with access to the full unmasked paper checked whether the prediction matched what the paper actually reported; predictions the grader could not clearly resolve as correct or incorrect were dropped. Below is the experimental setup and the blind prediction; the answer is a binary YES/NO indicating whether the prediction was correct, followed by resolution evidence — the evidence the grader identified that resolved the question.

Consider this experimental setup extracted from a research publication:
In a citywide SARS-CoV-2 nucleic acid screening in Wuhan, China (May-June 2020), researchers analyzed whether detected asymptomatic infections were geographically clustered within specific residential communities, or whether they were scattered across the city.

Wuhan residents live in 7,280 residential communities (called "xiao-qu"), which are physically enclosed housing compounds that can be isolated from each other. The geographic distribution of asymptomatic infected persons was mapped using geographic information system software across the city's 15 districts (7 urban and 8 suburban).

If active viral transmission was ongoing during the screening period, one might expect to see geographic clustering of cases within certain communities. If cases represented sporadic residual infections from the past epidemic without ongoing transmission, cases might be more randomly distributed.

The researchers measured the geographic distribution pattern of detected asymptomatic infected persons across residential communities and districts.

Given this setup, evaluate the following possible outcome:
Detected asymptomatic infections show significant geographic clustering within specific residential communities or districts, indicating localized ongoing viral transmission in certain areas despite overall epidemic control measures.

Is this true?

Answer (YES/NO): NO